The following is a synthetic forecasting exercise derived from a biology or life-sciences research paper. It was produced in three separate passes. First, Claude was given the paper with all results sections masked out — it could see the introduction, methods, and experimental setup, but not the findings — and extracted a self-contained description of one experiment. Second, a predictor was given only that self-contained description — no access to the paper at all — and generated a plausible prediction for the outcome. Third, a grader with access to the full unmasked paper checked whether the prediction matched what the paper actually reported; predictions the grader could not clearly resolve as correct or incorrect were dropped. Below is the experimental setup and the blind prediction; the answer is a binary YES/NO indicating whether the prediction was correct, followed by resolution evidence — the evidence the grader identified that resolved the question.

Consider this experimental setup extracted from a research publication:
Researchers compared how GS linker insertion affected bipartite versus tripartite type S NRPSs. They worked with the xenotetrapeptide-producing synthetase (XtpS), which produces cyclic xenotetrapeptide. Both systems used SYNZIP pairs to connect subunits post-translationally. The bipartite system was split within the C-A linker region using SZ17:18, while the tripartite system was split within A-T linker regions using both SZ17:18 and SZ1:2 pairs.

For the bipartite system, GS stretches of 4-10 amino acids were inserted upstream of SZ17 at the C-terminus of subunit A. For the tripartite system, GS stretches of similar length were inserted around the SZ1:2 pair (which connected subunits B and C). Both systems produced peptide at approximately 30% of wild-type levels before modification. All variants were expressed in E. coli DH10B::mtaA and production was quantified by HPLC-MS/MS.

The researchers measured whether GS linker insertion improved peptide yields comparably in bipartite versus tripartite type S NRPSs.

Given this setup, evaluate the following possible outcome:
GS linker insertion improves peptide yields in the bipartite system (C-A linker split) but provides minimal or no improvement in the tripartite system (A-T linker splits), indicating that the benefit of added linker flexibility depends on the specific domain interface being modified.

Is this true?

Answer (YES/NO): YES